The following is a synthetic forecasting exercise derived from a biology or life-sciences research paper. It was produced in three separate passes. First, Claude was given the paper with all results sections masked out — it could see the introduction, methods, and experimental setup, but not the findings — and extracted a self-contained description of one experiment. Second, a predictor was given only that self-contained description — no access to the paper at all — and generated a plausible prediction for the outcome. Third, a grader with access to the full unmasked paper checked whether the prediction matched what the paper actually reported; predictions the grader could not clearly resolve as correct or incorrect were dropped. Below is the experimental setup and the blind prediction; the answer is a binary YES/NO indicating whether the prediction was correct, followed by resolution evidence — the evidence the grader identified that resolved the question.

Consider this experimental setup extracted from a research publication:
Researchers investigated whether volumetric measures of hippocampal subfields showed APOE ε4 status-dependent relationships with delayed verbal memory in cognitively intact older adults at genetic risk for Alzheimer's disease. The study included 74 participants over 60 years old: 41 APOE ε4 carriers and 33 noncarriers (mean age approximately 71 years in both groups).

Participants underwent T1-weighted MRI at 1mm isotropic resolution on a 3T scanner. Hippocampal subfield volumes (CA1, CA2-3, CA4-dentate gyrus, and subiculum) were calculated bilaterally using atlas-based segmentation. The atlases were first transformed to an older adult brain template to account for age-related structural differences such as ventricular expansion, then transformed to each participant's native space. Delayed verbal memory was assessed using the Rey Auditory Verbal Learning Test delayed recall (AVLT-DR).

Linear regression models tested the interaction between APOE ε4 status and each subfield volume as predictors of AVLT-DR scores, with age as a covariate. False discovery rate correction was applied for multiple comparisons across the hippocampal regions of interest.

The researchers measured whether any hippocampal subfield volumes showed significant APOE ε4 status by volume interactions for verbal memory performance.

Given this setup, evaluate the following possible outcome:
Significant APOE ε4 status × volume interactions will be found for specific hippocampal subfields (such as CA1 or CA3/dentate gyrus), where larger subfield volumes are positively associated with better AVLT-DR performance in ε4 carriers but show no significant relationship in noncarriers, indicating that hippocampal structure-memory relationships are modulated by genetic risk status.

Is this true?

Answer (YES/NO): NO